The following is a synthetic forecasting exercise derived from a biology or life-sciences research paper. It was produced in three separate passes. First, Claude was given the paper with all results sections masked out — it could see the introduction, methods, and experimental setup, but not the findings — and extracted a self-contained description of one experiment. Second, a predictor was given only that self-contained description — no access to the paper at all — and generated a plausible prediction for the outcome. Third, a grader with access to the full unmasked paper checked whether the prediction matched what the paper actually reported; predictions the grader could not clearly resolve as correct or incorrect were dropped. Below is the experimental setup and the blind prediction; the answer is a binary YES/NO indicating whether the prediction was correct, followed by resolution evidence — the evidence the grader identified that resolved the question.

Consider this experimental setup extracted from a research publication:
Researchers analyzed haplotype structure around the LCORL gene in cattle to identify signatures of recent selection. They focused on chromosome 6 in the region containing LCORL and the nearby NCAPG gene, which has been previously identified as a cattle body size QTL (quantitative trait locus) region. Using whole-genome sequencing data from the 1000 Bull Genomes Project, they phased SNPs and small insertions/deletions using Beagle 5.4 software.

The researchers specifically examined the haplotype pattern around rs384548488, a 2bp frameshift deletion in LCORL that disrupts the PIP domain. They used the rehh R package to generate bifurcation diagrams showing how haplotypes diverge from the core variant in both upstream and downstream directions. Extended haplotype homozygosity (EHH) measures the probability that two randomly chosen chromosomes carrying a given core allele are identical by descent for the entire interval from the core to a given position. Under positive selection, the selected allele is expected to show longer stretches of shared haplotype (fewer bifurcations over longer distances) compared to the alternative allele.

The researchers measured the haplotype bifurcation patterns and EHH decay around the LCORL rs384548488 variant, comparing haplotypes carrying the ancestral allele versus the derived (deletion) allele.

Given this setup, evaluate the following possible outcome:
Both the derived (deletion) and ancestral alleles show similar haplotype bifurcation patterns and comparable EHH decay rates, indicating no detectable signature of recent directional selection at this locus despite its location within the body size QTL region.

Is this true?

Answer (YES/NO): NO